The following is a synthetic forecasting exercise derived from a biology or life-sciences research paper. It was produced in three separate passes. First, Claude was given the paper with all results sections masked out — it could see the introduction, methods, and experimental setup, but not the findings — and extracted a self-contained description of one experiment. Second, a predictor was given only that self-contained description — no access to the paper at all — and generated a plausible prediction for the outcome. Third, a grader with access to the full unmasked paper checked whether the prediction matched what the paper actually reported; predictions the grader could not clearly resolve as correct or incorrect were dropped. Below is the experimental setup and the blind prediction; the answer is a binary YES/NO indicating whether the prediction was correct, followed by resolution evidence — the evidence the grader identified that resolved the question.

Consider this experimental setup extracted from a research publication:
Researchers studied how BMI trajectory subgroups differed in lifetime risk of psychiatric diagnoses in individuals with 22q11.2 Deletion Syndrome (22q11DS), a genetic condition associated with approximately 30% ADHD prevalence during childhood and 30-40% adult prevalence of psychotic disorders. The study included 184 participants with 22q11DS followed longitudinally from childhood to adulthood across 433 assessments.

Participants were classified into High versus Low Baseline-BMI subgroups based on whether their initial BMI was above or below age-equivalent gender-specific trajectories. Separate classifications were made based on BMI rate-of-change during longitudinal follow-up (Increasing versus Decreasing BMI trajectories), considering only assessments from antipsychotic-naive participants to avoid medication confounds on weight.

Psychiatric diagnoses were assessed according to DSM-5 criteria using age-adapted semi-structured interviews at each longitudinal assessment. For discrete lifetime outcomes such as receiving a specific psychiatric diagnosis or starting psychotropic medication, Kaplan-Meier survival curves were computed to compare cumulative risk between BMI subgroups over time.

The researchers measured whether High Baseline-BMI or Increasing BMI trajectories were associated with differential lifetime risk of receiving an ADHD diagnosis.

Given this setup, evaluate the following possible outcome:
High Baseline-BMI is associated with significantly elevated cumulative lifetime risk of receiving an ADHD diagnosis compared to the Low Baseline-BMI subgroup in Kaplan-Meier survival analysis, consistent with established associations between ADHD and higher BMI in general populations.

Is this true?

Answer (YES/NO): YES